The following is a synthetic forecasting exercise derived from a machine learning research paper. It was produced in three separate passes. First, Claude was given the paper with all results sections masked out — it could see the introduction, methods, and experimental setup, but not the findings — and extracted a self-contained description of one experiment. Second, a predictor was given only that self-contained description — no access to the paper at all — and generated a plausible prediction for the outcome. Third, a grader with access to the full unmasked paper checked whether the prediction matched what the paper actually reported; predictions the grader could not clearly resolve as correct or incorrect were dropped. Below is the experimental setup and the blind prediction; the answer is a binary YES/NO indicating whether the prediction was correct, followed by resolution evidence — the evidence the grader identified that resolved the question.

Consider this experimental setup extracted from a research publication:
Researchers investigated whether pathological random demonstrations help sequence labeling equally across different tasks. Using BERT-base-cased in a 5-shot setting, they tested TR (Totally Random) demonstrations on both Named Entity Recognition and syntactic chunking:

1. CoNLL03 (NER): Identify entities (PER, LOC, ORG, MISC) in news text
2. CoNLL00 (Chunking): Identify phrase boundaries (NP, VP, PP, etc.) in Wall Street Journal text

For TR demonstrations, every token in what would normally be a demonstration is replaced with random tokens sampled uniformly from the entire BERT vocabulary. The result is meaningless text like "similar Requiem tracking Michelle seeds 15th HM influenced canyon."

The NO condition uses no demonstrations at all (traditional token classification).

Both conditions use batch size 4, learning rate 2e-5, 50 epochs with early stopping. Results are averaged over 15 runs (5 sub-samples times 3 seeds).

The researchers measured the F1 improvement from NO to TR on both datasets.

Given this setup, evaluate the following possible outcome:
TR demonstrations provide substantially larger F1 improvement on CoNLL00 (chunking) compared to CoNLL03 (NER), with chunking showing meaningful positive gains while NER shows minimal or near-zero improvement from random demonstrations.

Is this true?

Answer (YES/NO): NO